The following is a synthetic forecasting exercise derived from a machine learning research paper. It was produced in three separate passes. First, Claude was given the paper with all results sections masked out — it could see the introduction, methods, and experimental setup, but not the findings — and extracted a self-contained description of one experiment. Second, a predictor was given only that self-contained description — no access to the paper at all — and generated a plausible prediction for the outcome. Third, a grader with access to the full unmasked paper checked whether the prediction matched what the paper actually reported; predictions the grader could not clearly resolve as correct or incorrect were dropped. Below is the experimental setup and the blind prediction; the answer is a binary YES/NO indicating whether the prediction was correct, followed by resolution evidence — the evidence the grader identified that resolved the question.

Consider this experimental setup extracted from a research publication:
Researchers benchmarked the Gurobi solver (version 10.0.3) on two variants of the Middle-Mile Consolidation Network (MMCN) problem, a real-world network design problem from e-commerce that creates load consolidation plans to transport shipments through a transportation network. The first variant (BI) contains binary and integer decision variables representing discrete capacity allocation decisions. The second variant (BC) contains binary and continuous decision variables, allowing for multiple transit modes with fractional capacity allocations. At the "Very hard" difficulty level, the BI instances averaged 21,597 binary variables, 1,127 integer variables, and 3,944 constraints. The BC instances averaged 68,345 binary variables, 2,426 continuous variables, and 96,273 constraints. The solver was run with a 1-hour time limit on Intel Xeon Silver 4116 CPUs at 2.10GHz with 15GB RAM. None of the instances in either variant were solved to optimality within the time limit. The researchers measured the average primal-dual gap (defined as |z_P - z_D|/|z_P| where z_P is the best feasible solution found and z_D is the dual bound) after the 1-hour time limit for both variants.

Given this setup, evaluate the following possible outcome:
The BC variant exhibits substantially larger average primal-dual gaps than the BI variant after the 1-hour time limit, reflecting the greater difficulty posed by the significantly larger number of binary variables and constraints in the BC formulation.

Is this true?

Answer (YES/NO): YES